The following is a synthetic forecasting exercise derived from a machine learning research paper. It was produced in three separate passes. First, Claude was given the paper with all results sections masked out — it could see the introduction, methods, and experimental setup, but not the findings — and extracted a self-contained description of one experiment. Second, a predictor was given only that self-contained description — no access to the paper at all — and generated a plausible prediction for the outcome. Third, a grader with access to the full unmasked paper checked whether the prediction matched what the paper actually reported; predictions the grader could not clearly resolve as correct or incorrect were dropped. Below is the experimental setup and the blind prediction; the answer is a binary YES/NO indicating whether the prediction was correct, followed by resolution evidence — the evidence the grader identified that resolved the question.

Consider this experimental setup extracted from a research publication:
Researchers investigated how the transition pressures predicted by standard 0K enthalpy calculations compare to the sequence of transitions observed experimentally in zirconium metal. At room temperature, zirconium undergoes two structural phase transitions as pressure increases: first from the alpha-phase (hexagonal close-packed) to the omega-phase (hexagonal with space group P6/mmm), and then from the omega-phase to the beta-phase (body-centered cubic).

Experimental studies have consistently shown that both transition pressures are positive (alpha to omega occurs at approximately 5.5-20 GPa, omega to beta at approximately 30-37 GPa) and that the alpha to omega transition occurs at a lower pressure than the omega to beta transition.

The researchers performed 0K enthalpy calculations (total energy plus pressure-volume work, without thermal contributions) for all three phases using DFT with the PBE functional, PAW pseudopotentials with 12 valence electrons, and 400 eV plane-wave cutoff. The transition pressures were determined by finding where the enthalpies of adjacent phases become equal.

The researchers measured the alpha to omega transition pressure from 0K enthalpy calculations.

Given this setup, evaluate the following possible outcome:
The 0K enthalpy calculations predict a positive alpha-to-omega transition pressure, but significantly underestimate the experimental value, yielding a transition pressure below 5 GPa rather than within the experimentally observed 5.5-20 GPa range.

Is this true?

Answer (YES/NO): YES